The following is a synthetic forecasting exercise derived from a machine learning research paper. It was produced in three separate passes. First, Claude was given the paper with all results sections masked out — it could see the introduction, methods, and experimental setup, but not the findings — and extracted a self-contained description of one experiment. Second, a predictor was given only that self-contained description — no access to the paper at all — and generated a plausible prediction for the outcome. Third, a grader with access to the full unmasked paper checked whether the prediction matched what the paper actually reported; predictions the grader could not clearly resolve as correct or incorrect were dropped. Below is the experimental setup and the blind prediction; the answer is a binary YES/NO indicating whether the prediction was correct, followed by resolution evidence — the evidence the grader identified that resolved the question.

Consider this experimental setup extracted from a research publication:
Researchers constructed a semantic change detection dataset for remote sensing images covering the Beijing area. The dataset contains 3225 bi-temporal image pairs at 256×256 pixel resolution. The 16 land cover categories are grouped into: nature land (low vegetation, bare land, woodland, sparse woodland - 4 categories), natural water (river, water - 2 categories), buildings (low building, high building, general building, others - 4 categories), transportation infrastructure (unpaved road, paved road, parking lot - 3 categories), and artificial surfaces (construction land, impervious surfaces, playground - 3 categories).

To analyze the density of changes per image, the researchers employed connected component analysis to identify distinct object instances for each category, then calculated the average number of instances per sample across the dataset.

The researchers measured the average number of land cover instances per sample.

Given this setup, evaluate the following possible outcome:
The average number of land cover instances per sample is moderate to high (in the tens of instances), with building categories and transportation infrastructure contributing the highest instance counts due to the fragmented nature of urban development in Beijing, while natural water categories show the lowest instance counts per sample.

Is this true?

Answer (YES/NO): NO